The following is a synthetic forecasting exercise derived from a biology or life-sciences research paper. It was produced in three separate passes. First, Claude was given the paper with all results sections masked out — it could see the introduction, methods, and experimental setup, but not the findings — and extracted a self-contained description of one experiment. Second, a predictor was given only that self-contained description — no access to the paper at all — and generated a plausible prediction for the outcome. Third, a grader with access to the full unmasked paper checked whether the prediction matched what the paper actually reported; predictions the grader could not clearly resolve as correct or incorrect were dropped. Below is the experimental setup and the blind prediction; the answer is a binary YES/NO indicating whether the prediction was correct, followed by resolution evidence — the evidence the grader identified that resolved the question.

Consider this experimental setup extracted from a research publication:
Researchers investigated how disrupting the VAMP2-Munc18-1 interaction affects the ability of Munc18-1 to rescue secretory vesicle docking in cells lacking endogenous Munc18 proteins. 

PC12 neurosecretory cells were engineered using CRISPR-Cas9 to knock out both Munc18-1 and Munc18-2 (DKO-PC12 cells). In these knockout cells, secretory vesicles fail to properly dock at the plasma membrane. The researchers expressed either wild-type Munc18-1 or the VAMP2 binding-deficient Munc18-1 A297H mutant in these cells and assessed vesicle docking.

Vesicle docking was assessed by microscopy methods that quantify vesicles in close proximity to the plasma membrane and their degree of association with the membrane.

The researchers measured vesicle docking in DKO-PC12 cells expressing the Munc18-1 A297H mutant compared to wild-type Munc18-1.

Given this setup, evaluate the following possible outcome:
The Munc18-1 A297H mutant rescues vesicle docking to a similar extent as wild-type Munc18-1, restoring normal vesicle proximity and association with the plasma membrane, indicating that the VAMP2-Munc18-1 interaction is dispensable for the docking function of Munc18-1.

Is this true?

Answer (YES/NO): NO